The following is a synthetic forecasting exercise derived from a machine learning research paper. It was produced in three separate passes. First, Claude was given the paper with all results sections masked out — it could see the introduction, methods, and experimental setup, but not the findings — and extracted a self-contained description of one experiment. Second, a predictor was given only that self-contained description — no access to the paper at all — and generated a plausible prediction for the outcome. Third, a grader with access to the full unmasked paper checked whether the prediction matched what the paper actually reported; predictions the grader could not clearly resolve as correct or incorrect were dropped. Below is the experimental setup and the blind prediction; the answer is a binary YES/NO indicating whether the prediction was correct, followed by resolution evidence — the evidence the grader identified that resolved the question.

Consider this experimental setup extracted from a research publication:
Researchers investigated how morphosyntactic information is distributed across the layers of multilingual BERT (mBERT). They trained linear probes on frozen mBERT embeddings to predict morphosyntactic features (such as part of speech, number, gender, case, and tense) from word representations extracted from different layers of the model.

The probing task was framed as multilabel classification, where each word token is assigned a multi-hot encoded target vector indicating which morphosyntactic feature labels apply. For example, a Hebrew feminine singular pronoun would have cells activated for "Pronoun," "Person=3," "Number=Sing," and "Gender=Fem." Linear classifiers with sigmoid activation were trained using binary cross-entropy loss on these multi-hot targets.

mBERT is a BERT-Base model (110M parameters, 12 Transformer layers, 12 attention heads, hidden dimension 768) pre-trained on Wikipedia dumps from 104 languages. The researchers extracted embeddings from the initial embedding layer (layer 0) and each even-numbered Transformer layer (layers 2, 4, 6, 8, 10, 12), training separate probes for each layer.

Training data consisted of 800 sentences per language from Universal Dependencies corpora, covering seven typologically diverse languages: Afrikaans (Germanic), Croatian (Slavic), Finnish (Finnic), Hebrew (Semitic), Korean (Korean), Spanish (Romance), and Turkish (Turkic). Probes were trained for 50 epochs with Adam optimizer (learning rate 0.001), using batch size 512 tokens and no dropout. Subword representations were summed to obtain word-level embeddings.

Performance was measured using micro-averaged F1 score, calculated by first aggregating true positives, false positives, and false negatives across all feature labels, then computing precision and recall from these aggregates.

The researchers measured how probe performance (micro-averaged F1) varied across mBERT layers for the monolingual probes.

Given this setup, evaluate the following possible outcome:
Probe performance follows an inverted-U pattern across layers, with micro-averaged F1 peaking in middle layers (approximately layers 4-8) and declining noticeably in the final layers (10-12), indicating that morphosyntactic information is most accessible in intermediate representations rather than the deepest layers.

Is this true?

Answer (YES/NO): YES